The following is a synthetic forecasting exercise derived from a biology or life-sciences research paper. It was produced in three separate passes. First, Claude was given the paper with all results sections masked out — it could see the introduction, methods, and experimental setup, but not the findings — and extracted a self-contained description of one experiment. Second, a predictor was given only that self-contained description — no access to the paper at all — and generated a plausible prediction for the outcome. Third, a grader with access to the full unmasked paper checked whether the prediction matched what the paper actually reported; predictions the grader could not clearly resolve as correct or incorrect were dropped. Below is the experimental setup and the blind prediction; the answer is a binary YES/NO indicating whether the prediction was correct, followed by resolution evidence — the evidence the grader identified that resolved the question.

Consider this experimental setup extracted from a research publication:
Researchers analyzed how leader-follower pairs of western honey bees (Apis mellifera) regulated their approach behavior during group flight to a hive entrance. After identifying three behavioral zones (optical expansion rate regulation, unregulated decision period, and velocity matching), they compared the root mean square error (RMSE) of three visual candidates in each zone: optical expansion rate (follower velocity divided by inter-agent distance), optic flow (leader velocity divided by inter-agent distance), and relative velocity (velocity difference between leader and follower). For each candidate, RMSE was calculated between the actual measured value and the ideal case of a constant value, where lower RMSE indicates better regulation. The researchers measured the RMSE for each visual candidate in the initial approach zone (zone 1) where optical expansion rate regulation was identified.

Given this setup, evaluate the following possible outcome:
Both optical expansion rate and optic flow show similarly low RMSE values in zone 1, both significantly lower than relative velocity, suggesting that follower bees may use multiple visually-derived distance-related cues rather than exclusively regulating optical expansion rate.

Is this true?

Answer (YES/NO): NO